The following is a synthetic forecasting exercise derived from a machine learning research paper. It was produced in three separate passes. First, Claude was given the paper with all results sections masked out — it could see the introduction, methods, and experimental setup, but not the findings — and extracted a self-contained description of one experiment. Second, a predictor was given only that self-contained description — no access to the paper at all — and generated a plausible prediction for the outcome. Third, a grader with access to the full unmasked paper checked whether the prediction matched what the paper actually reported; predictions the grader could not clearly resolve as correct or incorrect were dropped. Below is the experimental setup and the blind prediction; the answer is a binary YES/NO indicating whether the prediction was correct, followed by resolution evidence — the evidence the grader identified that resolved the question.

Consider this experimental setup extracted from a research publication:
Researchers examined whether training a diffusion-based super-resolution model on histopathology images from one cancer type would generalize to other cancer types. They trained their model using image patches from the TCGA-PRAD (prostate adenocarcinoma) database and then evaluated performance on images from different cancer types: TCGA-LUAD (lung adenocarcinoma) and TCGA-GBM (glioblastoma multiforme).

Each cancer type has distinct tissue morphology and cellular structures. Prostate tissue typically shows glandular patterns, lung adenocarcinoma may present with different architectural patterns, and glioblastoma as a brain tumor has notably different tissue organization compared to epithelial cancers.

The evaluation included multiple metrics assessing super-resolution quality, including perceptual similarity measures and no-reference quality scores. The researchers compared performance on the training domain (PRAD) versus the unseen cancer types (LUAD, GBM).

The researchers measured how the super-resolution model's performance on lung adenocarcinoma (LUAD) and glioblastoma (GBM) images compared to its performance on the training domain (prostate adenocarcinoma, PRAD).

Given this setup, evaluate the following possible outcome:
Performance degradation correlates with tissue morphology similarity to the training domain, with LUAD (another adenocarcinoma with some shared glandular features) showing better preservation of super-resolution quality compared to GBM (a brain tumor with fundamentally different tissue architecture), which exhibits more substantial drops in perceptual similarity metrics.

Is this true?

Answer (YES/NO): YES